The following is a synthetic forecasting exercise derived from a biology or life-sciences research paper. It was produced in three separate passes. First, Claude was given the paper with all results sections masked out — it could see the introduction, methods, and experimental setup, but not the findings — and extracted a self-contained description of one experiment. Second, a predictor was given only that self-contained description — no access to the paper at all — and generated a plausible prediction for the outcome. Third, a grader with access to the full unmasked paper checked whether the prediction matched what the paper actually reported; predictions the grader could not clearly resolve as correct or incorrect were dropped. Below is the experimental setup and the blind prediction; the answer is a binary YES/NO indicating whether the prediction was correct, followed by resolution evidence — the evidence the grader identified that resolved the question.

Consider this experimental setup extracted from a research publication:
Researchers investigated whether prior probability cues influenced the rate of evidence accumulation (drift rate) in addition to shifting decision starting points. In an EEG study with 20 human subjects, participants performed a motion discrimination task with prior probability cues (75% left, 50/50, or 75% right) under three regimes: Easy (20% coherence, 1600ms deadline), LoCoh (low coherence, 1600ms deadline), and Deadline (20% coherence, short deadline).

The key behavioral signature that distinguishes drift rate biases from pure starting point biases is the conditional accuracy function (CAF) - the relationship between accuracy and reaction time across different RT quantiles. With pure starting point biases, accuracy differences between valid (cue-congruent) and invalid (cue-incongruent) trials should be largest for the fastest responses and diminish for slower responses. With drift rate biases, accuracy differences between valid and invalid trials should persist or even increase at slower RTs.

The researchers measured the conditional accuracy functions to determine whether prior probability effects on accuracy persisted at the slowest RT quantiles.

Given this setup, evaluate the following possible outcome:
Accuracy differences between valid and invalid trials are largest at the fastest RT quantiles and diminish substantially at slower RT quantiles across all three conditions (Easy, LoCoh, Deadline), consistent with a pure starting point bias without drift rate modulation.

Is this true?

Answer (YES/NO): NO